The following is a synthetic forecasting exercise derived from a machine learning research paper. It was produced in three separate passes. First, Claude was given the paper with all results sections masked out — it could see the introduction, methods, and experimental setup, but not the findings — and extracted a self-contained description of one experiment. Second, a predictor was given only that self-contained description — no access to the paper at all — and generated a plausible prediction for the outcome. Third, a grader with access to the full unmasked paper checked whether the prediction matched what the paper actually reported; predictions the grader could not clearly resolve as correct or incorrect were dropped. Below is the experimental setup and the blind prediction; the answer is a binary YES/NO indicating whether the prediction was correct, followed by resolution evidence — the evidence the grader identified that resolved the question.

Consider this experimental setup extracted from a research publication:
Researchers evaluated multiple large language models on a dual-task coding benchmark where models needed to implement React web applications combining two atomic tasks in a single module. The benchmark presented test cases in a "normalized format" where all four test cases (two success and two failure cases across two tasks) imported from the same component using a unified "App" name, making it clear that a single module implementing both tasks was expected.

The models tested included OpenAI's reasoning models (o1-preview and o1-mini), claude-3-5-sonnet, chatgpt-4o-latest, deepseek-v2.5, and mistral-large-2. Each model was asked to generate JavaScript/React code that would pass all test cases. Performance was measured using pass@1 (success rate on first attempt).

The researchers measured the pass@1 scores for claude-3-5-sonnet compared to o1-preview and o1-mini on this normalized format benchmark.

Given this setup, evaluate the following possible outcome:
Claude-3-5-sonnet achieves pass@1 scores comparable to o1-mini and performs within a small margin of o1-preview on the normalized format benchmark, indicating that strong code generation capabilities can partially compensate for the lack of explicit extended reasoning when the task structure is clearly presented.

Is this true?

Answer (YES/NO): NO